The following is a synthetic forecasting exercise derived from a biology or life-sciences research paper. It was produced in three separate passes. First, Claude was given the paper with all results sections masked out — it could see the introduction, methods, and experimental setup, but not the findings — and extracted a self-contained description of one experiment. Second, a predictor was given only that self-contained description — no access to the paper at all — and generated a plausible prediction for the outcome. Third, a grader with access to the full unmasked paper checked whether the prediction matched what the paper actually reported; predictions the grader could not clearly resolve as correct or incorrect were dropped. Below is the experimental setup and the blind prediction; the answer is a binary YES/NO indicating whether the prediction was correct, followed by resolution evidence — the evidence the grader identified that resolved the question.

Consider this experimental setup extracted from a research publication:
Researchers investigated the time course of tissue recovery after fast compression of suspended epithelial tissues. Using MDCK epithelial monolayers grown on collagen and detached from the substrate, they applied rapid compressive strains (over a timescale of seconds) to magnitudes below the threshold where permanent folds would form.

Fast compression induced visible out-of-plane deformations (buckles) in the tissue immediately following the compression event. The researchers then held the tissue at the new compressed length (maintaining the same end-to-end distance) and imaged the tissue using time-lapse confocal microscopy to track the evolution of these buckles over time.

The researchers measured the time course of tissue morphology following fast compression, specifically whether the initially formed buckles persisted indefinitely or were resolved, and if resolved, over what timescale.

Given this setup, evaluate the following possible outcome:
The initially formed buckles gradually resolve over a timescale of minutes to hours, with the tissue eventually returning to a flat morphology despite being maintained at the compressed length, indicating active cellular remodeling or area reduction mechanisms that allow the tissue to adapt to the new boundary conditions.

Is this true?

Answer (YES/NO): NO